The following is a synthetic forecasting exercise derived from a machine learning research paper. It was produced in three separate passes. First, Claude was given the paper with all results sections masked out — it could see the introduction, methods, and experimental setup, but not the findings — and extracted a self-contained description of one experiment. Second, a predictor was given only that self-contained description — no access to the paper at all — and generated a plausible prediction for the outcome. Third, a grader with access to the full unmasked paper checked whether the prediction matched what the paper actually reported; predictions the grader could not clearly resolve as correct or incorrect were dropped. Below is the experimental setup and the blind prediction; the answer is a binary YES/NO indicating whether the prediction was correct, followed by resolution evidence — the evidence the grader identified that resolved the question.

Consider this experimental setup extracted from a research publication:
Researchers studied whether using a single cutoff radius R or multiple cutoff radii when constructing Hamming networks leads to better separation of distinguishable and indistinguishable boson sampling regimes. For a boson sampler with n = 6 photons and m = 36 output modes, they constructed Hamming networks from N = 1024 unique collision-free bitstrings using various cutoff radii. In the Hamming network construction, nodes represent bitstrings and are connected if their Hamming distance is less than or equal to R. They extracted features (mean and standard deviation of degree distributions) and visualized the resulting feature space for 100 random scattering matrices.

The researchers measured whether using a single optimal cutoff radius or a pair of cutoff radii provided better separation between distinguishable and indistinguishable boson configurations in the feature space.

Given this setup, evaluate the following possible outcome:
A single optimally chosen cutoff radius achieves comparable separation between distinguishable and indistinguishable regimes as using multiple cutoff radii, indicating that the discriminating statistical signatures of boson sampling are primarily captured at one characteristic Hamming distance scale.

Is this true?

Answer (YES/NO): NO